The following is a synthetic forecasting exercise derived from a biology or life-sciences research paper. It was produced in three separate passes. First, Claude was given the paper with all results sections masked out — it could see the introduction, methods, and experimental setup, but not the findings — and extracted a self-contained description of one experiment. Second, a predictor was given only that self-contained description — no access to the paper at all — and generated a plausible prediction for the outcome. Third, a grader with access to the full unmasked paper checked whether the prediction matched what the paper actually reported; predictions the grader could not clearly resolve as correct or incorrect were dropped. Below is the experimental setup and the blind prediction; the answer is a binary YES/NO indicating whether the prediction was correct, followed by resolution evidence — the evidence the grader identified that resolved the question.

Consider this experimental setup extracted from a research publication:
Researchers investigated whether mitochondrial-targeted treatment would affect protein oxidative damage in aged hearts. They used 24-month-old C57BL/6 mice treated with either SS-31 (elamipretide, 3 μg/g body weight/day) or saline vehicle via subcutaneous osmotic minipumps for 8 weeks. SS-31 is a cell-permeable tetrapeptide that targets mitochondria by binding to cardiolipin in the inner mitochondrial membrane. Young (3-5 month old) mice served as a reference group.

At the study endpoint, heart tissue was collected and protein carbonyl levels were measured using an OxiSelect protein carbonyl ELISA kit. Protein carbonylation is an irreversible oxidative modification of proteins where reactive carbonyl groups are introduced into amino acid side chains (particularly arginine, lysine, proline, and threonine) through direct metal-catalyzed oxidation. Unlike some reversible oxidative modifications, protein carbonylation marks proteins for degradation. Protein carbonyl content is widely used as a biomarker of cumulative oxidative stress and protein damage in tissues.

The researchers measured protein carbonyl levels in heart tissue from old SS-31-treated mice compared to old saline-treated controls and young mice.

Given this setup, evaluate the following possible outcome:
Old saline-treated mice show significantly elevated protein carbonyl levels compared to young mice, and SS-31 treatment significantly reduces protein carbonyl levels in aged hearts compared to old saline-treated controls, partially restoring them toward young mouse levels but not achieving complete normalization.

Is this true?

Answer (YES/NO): NO